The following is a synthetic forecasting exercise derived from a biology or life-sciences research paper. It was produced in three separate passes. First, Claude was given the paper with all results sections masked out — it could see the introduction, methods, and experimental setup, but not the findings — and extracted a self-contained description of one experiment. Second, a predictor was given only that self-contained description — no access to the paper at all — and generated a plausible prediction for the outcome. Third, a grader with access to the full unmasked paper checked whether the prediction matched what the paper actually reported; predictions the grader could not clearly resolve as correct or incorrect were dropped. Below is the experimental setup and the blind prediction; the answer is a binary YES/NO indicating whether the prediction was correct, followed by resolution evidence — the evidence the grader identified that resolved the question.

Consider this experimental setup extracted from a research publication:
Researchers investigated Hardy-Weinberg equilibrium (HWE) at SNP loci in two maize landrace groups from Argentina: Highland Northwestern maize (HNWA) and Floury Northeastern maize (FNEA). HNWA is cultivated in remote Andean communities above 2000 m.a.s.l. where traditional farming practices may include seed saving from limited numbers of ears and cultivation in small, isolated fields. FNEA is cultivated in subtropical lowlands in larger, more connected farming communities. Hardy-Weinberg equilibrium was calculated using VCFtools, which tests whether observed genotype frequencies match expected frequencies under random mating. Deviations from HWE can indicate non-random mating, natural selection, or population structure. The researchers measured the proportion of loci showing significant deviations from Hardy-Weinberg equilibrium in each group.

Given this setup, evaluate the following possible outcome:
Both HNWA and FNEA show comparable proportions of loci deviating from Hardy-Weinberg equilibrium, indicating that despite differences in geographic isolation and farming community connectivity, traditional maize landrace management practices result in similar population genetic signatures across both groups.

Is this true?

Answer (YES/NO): NO